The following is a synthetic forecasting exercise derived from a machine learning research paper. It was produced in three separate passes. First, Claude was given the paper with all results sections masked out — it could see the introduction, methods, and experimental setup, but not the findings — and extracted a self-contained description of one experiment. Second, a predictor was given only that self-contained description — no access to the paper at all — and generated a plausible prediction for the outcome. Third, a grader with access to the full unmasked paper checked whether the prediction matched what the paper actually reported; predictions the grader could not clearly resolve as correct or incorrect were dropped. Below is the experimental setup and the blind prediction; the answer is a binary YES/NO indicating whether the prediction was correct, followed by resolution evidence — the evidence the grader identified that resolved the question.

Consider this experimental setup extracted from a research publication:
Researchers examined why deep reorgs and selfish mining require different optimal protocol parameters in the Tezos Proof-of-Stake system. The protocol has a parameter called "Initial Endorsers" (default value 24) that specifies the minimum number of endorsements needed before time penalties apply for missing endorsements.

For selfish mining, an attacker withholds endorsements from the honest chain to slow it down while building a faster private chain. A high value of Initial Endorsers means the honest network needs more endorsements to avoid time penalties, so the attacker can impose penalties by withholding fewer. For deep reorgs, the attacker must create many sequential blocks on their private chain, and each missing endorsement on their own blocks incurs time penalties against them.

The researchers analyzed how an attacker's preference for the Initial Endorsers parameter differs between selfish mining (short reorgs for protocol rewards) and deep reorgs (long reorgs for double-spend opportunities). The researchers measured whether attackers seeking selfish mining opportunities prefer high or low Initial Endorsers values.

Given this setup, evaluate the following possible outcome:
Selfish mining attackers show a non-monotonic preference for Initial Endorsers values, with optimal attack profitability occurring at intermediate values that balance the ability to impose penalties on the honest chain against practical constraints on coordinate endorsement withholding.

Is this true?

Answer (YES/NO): NO